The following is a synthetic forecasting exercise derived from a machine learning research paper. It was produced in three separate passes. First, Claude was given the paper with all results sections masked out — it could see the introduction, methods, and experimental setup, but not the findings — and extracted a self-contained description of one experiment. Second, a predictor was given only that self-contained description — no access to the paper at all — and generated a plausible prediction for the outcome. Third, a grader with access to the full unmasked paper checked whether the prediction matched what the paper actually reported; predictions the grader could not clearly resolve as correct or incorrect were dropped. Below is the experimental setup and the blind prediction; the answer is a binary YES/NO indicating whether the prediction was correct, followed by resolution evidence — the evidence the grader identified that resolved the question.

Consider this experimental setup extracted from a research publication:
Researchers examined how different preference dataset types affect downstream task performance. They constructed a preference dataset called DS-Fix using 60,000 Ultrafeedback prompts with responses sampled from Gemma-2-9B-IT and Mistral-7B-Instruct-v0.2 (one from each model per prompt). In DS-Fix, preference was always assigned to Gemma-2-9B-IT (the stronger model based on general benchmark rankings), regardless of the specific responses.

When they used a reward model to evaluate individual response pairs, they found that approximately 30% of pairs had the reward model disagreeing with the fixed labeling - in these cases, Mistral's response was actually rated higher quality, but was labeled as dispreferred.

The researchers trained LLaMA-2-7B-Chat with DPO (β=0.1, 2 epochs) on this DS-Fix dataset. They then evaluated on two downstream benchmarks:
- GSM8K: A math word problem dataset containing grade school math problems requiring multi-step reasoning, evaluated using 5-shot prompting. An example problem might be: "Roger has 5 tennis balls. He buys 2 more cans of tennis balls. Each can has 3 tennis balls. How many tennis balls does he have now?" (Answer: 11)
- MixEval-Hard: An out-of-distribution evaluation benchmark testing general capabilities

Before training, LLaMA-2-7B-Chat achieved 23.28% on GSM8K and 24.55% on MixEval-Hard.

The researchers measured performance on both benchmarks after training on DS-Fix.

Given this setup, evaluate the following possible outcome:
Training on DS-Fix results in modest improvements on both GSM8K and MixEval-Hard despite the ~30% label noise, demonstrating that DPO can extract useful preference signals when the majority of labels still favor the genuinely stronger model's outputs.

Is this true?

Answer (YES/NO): NO